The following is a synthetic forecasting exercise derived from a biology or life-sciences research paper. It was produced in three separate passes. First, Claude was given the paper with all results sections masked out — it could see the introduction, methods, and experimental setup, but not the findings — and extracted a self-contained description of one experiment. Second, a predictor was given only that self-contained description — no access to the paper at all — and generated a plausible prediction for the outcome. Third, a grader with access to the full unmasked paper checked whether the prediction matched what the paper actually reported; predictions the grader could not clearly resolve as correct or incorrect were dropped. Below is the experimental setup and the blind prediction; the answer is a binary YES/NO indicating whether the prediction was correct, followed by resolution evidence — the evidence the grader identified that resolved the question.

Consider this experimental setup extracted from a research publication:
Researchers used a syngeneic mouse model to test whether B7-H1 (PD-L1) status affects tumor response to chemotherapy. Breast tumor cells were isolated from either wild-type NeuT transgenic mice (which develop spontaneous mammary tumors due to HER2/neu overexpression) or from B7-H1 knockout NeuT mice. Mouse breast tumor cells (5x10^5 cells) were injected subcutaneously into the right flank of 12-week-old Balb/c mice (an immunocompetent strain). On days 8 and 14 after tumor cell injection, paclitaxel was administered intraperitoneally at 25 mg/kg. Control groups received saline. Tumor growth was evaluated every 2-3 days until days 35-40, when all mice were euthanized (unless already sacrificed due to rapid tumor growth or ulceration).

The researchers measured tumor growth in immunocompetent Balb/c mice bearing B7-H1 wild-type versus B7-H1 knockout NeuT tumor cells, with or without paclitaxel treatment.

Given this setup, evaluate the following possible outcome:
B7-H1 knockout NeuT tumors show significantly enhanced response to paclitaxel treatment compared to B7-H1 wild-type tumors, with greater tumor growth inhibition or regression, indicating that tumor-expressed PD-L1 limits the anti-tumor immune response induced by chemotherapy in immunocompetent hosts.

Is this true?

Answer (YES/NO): YES